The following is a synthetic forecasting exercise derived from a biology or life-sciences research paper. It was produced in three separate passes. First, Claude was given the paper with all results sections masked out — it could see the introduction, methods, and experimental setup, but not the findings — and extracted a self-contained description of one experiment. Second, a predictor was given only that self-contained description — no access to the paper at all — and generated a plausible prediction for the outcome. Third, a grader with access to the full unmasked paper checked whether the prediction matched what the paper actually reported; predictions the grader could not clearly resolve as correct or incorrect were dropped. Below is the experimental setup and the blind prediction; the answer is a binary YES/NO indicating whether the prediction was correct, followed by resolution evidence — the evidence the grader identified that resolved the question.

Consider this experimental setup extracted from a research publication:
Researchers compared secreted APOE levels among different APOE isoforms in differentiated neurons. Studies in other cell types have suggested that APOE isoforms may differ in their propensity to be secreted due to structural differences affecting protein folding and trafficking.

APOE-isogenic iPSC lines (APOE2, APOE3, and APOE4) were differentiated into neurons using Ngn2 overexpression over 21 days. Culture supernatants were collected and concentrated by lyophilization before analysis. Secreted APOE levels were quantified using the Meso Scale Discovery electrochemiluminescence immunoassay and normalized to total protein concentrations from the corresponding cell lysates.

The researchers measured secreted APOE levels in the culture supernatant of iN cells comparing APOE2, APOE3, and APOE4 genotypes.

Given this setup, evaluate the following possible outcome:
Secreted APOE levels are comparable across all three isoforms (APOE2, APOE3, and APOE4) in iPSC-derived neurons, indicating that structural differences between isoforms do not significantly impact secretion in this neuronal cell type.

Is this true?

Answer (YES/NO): YES